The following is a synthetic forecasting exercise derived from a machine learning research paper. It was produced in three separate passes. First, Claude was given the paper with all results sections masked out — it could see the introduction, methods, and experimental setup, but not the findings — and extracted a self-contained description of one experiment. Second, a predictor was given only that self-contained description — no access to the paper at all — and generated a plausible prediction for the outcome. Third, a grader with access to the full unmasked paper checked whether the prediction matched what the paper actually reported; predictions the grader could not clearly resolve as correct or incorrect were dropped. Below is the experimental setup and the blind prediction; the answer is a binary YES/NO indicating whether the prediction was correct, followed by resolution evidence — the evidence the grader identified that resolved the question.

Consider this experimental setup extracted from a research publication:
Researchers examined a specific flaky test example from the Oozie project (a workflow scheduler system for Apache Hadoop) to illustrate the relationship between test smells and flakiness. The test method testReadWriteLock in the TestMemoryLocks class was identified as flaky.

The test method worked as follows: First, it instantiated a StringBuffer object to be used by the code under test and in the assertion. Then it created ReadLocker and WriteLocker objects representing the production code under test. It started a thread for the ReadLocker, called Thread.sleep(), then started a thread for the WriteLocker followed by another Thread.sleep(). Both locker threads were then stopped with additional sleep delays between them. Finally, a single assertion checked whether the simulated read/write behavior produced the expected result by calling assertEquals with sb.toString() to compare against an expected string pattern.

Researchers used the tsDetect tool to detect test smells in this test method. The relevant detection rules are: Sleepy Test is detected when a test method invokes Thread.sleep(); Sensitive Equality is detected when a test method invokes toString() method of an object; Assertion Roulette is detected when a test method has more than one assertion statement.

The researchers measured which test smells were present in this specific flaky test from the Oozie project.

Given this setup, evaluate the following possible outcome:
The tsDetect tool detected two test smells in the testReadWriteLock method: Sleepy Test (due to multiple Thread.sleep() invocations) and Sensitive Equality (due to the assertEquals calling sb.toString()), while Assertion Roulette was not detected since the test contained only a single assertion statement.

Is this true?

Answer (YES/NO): YES